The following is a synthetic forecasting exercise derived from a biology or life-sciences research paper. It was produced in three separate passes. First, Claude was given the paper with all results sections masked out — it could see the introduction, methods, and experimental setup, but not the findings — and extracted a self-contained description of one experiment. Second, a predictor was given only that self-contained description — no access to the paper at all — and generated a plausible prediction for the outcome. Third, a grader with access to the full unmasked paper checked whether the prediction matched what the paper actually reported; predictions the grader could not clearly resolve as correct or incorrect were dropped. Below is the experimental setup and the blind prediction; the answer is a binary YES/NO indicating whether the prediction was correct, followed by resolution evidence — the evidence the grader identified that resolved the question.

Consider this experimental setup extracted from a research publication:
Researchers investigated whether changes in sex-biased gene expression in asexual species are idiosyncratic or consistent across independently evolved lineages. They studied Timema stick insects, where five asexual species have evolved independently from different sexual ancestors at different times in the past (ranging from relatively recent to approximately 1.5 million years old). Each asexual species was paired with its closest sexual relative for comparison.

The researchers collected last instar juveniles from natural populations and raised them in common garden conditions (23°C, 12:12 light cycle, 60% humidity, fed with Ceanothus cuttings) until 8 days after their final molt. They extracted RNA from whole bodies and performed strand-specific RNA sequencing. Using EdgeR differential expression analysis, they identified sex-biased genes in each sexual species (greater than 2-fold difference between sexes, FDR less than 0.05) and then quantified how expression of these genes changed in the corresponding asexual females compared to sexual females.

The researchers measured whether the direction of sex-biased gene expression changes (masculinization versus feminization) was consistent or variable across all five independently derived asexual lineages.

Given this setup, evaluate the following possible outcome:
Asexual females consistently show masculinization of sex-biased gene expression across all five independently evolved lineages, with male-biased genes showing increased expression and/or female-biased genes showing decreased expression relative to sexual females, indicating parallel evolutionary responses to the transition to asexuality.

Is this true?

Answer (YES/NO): YES